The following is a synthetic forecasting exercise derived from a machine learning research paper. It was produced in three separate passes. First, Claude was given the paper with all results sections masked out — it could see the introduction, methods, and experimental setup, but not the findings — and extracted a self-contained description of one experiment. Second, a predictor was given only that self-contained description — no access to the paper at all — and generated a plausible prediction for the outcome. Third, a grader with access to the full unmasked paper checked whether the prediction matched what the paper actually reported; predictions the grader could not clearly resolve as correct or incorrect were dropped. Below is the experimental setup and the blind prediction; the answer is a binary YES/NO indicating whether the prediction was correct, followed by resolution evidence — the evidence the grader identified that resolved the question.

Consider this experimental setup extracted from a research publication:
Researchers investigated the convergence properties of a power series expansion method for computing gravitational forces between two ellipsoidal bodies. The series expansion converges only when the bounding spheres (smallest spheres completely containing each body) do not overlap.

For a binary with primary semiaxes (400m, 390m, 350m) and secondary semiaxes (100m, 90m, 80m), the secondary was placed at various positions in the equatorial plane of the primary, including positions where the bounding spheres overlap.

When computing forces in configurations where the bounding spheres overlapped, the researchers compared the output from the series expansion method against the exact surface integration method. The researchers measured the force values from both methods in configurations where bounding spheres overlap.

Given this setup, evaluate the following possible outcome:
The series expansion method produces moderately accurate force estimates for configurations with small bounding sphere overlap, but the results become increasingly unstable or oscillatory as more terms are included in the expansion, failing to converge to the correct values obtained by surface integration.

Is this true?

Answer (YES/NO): NO